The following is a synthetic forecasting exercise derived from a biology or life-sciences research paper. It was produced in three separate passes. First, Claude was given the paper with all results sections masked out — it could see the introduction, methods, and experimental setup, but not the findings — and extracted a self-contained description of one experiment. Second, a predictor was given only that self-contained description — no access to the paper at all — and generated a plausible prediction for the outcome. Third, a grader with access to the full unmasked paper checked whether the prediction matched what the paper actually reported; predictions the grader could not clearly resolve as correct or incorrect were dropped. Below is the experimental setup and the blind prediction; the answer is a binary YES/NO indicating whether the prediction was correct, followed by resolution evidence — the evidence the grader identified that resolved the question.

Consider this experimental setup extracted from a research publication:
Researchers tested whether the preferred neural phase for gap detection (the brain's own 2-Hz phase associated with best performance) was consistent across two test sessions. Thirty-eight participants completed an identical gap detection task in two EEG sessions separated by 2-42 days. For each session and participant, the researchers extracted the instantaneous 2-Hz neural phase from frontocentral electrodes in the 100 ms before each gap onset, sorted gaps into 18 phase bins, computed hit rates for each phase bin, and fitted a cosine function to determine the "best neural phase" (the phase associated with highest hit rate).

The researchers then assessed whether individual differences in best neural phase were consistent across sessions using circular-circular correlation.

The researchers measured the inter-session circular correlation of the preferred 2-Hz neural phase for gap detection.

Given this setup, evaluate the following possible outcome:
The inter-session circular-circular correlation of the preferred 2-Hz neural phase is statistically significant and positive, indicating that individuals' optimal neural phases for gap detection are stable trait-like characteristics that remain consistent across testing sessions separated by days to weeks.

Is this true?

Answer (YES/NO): NO